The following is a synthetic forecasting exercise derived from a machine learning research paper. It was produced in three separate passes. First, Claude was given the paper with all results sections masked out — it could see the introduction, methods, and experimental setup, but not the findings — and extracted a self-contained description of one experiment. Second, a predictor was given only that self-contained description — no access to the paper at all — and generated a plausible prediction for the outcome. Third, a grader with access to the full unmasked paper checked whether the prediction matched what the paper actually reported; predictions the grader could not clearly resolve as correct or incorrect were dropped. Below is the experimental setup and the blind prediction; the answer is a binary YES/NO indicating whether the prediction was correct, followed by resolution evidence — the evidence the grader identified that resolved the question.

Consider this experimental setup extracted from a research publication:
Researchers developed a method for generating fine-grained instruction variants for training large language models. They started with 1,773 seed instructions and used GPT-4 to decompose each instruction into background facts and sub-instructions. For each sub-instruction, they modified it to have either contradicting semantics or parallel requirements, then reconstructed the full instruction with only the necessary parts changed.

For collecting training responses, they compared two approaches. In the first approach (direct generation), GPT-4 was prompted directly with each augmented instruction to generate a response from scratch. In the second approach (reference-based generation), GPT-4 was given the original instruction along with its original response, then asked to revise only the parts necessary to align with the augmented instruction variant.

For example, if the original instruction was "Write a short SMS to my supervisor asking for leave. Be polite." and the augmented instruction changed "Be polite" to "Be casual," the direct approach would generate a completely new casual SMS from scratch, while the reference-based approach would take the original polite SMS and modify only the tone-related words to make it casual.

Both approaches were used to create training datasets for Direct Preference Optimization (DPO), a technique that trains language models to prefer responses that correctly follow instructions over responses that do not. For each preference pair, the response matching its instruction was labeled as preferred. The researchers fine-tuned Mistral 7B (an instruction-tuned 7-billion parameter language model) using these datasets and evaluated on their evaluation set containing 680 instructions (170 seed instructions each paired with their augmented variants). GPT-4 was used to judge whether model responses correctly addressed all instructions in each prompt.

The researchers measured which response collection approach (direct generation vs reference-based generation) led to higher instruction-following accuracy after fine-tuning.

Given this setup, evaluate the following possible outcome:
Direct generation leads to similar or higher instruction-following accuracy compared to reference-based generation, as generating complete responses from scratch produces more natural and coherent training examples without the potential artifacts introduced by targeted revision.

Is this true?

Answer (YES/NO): NO